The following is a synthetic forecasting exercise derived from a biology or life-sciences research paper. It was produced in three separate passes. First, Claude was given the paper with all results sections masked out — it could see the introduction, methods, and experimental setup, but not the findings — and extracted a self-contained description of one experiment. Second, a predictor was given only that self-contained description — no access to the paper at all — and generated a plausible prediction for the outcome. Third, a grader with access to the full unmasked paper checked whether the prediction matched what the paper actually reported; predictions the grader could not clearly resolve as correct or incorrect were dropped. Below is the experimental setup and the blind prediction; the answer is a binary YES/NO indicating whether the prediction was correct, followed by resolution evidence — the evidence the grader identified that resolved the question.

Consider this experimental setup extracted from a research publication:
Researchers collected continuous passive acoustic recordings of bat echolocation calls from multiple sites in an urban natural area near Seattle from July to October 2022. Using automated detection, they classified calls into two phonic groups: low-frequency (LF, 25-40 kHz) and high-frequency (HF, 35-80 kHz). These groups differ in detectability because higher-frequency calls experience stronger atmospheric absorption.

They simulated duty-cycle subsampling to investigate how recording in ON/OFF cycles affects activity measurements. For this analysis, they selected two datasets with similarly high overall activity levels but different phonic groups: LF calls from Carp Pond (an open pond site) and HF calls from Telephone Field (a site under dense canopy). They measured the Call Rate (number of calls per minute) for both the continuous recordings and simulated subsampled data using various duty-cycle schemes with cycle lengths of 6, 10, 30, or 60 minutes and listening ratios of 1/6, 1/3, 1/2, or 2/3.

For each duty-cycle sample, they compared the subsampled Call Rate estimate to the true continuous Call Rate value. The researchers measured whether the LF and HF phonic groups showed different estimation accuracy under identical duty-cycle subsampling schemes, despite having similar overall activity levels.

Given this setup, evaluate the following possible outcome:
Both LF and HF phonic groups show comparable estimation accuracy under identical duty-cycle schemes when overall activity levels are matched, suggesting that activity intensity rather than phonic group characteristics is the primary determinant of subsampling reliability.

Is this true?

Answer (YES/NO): NO